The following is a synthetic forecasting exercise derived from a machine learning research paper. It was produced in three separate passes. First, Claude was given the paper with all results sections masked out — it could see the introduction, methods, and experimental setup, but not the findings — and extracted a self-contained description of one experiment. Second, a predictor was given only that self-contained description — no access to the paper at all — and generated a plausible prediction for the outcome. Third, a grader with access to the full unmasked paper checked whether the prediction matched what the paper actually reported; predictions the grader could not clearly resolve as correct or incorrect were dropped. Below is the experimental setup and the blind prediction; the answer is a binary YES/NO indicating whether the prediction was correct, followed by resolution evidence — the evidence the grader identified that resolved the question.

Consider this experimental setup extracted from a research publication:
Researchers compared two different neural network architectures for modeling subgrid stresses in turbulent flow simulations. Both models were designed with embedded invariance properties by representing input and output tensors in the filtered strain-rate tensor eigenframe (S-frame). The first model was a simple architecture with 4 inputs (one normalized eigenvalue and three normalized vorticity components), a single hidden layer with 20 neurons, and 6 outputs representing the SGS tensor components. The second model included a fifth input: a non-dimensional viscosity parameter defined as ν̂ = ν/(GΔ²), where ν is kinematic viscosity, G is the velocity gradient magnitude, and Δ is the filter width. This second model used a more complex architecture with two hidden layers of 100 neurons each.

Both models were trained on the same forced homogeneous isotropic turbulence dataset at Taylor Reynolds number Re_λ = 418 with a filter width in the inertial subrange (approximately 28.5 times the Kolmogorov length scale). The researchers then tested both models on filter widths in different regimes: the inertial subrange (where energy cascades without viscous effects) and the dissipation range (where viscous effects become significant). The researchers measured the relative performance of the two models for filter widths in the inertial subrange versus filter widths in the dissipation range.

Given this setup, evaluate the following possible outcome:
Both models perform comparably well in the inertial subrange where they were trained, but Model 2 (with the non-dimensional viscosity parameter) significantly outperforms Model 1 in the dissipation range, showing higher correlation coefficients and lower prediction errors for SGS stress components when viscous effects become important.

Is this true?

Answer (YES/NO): NO